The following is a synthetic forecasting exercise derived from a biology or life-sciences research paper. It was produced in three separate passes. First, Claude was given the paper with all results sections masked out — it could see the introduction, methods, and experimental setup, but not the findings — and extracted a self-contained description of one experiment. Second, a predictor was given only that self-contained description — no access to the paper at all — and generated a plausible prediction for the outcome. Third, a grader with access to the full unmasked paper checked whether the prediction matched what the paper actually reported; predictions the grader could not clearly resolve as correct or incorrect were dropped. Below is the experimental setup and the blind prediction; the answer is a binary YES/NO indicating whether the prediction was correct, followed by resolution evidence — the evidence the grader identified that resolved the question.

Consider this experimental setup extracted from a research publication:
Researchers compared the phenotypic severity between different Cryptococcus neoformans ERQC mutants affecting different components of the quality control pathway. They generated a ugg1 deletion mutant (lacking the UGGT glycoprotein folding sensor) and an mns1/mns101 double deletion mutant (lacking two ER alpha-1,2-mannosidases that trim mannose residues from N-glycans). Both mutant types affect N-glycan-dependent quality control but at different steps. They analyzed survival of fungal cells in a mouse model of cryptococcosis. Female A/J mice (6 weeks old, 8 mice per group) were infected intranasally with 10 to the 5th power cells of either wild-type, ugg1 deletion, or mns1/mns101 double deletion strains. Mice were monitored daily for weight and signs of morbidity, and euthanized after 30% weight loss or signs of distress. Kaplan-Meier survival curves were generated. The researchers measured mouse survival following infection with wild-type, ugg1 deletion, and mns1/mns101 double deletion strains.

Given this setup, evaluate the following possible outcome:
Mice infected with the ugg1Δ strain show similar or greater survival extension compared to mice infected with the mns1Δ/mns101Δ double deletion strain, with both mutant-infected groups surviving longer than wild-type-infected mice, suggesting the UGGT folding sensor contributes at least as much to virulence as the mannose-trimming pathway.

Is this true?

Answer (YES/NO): YES